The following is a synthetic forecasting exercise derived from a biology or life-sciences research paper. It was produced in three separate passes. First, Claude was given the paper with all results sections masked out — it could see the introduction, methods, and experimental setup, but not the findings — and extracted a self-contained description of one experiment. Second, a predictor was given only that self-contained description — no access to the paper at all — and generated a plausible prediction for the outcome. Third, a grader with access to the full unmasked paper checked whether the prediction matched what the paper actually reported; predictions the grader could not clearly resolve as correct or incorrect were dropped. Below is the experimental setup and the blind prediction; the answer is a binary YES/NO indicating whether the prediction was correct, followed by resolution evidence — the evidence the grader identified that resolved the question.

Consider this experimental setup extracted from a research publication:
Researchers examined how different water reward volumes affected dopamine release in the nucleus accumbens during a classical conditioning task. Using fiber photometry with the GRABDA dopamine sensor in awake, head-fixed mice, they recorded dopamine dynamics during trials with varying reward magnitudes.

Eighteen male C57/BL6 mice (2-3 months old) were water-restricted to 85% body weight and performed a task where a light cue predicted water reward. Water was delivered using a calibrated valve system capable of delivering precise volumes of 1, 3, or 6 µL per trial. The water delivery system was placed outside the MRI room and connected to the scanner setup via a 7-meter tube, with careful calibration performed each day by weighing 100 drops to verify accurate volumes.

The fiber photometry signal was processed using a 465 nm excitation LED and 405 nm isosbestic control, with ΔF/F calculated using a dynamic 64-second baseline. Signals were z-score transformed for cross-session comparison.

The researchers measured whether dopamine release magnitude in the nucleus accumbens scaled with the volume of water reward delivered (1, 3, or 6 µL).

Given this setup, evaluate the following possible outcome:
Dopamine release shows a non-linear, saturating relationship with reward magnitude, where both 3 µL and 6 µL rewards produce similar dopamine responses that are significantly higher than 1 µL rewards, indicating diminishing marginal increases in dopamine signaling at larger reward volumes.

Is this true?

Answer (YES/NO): NO